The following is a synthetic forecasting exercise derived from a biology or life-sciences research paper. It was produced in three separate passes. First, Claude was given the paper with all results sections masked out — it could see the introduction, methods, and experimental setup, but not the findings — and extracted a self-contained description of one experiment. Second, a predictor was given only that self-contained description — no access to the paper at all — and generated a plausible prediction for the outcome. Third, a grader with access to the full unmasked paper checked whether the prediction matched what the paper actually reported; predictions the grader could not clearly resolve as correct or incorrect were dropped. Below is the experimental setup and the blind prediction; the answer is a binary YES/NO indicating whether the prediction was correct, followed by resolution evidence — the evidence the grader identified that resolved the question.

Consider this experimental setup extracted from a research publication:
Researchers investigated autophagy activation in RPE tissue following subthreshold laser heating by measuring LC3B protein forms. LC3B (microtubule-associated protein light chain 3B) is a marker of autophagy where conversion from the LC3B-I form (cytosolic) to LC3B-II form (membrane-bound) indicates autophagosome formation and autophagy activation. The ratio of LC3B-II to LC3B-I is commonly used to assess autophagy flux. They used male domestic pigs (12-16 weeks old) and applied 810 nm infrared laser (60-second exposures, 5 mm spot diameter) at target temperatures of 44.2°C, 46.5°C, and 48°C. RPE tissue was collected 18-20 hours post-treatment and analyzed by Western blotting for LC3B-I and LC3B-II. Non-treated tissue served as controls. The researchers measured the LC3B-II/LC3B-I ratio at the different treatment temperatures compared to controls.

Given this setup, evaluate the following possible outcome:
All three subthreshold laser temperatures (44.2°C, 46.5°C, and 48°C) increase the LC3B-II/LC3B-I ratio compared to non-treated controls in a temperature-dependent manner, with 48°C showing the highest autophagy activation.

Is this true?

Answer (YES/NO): NO